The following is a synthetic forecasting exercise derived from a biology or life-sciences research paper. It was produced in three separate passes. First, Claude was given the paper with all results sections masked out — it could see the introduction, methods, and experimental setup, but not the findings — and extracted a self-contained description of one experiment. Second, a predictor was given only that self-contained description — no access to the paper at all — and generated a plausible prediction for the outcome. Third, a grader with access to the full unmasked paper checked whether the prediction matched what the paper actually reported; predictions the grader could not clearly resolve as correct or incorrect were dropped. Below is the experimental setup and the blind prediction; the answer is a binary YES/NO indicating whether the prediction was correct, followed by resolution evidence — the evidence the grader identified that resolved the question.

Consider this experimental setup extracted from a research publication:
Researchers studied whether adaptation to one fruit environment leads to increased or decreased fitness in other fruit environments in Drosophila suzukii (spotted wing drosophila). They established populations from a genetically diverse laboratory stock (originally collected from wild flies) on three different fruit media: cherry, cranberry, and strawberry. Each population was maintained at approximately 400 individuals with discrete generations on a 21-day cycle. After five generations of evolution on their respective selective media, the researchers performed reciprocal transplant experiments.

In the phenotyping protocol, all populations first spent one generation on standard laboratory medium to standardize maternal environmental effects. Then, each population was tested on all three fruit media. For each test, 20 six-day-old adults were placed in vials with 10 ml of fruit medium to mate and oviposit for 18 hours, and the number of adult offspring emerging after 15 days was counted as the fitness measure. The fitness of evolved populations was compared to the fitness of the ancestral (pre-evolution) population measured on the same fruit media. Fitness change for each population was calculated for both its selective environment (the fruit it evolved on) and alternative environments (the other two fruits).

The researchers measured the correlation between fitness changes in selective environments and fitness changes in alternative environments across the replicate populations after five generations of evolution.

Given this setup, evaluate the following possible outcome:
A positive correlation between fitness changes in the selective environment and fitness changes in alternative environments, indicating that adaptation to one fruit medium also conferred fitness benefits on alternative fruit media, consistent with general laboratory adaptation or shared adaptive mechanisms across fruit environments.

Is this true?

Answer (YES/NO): YES